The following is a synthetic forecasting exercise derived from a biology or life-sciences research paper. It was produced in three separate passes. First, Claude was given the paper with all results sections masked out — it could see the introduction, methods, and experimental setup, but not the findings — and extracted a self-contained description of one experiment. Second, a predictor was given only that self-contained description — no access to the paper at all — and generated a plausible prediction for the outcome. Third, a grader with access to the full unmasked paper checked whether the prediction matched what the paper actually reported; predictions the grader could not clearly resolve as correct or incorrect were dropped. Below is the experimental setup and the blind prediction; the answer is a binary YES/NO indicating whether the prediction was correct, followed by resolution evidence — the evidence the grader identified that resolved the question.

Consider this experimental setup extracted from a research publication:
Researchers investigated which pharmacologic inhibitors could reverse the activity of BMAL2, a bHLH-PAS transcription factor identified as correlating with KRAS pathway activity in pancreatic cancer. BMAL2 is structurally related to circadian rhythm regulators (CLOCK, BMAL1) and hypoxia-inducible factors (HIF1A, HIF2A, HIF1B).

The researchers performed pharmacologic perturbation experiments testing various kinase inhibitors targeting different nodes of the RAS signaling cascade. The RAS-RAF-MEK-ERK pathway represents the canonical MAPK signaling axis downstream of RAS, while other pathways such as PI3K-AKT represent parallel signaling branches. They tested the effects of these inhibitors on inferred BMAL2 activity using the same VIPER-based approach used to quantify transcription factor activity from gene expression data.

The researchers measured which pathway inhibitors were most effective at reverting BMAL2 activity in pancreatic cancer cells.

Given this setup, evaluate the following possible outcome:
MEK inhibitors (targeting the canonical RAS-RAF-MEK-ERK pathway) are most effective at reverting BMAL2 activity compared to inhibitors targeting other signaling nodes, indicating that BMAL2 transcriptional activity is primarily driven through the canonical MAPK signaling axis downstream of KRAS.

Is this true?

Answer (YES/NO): YES